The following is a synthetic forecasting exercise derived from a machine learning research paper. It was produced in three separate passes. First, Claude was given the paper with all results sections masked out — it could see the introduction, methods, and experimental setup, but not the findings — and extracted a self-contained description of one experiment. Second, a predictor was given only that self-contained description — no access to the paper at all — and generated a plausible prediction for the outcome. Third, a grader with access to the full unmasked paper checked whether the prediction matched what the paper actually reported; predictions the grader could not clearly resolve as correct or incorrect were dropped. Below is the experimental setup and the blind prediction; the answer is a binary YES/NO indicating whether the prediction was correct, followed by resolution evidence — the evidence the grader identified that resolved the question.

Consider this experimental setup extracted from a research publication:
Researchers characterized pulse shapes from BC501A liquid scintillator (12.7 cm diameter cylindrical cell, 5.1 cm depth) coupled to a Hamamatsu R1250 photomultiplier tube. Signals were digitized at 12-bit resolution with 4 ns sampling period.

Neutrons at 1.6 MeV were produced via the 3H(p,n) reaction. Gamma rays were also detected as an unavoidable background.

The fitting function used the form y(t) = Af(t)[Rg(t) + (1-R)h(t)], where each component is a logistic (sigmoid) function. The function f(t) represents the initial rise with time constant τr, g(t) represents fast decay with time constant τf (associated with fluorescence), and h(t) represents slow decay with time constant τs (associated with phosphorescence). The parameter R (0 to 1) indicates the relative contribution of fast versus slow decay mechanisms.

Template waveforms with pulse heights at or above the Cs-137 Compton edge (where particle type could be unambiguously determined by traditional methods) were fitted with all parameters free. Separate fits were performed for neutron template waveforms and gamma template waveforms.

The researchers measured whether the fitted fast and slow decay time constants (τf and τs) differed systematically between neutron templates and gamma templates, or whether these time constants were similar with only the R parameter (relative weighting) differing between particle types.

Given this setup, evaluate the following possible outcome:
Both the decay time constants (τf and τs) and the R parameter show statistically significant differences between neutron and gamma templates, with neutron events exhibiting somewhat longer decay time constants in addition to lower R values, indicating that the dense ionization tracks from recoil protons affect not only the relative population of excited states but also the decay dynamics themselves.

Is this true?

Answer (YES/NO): NO